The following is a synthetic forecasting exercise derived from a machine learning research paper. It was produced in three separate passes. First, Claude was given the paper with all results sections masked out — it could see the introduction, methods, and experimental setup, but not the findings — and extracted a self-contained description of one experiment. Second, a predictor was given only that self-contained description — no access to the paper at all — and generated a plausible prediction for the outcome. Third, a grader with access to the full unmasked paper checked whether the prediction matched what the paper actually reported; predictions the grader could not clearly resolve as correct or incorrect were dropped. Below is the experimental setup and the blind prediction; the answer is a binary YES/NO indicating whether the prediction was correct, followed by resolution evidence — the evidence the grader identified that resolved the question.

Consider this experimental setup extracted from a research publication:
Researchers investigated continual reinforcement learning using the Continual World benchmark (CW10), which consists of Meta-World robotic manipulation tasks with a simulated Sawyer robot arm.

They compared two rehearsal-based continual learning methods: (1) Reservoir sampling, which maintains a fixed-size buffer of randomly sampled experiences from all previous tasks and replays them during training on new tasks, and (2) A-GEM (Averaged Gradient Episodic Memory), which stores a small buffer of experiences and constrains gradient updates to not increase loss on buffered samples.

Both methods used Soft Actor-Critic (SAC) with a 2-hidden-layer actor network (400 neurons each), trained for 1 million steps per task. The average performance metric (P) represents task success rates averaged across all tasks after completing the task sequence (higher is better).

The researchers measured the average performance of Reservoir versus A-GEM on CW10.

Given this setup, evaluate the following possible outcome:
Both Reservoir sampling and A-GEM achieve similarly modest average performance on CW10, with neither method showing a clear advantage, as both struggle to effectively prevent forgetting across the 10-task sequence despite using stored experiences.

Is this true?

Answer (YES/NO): NO